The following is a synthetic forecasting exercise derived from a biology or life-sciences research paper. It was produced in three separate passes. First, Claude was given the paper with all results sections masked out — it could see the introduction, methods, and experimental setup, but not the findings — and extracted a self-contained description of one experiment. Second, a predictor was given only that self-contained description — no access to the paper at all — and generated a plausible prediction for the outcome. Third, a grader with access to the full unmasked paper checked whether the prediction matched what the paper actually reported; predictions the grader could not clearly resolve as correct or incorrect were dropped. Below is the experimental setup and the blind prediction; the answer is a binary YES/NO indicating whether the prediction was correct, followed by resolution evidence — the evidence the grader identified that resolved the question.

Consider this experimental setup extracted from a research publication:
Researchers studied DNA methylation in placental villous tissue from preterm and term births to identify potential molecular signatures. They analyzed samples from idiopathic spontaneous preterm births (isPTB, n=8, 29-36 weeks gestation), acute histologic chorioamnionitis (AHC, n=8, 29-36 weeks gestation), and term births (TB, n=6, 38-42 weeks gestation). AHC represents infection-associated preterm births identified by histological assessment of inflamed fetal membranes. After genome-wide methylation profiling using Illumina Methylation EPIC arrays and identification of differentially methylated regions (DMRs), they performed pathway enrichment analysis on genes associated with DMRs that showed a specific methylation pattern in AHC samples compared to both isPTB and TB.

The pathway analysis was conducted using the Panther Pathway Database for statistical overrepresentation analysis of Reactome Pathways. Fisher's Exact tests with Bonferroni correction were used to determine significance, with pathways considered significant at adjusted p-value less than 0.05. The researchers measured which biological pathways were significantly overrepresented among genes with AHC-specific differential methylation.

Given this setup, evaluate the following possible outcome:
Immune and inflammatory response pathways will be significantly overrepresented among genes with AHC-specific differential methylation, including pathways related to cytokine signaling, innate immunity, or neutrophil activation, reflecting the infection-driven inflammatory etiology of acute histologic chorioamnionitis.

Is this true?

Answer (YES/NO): NO